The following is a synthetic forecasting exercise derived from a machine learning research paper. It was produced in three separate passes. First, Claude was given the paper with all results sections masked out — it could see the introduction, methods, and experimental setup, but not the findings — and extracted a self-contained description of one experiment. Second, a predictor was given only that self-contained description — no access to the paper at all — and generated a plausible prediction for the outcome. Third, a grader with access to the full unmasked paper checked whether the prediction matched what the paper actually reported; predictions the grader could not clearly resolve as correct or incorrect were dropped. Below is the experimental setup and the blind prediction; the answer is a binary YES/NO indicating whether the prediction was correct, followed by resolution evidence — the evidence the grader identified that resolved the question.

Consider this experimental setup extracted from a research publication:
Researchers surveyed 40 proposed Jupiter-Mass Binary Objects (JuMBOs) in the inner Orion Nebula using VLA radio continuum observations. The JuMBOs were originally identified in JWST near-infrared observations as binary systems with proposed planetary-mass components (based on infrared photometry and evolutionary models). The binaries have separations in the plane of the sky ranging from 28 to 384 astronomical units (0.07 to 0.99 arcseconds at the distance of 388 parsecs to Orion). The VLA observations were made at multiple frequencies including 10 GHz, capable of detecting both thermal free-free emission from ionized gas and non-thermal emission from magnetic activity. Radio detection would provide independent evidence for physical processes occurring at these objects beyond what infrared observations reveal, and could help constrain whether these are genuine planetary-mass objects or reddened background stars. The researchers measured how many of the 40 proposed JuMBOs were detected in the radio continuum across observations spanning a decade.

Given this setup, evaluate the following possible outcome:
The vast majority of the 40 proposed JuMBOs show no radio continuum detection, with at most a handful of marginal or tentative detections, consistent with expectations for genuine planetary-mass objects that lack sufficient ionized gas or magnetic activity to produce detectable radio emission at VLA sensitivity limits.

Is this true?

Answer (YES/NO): YES